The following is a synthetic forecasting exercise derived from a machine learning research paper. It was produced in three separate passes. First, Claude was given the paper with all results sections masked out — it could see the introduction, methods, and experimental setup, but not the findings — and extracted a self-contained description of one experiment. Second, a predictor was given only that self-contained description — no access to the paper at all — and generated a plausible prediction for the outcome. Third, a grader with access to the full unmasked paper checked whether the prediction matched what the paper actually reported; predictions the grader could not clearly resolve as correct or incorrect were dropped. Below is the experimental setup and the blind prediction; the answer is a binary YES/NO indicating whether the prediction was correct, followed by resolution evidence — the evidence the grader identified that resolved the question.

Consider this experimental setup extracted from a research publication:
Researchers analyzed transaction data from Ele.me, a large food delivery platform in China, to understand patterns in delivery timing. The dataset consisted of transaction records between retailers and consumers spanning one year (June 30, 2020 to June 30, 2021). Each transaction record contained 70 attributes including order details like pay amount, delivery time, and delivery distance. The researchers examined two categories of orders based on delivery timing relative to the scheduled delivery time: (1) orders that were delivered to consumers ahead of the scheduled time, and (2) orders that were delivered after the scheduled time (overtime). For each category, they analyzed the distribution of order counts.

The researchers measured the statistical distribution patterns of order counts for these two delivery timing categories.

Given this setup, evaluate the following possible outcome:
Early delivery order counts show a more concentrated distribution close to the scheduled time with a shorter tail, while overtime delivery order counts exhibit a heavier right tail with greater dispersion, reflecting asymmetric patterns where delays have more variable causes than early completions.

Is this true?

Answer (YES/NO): NO